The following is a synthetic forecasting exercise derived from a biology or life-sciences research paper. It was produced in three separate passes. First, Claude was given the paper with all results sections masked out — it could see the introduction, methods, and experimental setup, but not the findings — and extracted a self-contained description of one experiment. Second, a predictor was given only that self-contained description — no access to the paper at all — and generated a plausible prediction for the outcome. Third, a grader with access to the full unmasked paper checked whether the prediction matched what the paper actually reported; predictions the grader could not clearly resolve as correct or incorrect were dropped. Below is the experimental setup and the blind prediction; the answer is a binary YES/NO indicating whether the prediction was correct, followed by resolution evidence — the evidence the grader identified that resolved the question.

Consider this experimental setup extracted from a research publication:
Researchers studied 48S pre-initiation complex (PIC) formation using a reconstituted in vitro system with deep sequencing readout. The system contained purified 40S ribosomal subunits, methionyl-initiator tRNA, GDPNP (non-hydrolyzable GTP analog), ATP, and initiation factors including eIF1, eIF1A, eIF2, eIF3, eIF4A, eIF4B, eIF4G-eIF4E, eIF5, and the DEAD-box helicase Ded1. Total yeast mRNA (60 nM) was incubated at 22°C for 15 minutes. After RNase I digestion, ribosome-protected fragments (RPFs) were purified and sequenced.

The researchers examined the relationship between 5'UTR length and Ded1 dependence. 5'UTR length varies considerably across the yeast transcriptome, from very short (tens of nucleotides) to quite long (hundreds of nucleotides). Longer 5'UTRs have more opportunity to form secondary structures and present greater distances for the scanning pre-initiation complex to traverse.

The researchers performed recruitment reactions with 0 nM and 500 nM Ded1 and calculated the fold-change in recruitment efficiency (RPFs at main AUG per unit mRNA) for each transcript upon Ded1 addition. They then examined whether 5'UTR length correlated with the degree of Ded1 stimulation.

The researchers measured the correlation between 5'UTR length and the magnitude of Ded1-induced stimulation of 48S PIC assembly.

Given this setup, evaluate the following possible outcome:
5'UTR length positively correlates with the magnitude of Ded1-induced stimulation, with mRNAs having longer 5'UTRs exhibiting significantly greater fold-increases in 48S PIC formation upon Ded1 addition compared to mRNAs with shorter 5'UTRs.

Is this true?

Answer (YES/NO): YES